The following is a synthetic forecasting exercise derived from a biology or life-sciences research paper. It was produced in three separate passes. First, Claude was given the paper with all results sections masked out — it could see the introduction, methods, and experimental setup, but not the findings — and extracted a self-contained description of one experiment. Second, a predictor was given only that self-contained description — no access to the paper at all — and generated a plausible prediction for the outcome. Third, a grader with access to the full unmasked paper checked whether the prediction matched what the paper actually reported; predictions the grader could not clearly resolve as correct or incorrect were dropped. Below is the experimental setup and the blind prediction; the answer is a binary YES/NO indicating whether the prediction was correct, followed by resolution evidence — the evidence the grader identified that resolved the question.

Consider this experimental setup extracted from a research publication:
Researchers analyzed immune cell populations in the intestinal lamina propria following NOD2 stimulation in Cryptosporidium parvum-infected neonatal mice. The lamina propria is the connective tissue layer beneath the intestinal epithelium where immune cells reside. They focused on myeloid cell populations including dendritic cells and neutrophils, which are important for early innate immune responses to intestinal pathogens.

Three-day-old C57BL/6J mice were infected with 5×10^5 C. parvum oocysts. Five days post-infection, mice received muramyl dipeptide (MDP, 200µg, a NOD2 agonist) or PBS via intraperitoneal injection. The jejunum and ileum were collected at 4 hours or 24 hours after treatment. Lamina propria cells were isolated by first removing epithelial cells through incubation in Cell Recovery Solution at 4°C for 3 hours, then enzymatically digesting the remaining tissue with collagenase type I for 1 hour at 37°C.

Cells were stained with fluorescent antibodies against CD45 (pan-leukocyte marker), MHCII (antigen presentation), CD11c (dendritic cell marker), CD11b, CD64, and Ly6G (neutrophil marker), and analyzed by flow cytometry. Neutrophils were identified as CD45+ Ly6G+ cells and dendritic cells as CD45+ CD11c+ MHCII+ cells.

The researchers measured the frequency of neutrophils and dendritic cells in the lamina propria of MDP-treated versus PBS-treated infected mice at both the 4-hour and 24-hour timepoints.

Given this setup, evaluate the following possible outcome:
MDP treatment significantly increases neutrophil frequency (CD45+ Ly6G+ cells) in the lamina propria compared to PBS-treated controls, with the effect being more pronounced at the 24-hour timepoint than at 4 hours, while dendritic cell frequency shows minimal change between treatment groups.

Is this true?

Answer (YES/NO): NO